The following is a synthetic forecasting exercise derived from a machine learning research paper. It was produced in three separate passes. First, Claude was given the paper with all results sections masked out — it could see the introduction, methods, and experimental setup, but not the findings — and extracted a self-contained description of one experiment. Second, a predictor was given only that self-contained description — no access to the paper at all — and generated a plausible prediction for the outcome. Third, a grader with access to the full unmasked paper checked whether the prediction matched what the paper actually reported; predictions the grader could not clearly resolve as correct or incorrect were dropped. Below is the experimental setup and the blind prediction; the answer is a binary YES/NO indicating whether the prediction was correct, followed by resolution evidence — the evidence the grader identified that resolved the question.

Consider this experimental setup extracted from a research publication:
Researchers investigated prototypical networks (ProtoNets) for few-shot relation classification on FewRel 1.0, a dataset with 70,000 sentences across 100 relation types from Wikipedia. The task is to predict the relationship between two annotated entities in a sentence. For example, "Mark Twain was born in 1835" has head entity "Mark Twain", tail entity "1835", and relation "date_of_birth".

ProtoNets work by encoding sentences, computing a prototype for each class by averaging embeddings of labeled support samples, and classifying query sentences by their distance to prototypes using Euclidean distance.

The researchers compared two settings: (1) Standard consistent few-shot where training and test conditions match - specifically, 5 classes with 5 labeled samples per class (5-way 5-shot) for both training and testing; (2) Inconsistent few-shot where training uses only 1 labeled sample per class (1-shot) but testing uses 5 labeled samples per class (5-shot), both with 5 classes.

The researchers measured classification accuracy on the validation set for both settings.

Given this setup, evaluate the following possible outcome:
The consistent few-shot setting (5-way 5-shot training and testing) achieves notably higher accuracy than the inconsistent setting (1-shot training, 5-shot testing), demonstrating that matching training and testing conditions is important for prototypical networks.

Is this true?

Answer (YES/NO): NO